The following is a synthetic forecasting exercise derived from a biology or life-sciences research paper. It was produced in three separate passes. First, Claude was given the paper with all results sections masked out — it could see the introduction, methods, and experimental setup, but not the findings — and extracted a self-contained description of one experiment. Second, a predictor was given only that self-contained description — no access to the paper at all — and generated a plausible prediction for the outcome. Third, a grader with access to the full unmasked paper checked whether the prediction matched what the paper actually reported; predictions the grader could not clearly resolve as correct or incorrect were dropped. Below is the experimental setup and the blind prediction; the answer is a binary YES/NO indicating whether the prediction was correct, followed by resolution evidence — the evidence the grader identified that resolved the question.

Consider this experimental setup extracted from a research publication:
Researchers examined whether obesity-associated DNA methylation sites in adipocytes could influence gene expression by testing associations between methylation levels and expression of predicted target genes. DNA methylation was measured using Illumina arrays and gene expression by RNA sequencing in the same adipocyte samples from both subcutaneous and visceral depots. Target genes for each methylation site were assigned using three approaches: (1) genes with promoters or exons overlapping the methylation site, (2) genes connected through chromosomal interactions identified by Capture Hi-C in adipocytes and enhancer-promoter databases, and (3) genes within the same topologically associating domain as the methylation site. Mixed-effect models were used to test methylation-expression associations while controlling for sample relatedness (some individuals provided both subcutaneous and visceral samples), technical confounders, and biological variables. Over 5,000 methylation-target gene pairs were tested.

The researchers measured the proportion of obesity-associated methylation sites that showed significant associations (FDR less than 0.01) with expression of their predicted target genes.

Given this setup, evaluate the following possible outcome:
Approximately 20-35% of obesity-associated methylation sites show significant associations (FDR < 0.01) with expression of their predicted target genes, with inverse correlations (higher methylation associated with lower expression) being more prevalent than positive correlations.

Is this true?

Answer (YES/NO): NO